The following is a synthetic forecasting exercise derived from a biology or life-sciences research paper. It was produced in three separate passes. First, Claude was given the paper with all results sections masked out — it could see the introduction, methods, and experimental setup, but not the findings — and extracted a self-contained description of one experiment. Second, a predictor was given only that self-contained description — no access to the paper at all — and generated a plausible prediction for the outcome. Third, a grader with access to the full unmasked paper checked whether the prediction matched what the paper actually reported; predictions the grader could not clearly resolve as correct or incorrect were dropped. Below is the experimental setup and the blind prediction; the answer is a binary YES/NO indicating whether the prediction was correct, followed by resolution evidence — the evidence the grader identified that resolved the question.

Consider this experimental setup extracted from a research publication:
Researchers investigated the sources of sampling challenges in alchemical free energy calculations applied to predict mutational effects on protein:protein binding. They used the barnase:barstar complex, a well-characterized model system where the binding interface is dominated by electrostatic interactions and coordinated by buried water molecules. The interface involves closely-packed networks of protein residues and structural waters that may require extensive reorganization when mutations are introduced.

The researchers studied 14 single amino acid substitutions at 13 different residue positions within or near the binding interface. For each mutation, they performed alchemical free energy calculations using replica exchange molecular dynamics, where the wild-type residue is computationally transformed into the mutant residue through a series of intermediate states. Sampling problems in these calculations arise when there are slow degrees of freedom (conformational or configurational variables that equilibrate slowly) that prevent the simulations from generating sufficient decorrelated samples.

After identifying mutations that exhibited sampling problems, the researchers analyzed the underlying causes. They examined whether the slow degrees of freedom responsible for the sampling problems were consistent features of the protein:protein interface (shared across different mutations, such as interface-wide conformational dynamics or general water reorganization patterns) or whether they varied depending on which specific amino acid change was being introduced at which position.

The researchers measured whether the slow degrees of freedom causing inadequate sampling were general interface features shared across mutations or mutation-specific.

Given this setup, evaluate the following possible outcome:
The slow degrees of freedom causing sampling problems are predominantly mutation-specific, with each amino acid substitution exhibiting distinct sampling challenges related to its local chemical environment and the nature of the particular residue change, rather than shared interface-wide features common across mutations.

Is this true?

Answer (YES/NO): YES